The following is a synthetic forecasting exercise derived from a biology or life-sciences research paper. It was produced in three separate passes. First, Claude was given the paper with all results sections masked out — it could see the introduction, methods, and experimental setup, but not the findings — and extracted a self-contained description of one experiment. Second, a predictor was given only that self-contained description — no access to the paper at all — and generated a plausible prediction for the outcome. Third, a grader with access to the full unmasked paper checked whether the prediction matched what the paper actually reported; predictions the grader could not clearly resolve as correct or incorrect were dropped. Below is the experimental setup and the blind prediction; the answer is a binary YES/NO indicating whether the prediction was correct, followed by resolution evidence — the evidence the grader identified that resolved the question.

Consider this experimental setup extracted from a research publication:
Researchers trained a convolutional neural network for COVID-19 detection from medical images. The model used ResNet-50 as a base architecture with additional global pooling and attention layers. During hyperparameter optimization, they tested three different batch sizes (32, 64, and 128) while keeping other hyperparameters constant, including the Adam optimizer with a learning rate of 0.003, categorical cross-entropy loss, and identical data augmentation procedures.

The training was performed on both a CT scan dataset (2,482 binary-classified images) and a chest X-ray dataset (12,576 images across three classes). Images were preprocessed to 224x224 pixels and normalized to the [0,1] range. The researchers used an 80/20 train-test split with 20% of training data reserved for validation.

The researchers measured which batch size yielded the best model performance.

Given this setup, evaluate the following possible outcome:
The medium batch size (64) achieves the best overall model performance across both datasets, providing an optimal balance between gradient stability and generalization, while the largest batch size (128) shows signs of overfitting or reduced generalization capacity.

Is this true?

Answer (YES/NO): NO